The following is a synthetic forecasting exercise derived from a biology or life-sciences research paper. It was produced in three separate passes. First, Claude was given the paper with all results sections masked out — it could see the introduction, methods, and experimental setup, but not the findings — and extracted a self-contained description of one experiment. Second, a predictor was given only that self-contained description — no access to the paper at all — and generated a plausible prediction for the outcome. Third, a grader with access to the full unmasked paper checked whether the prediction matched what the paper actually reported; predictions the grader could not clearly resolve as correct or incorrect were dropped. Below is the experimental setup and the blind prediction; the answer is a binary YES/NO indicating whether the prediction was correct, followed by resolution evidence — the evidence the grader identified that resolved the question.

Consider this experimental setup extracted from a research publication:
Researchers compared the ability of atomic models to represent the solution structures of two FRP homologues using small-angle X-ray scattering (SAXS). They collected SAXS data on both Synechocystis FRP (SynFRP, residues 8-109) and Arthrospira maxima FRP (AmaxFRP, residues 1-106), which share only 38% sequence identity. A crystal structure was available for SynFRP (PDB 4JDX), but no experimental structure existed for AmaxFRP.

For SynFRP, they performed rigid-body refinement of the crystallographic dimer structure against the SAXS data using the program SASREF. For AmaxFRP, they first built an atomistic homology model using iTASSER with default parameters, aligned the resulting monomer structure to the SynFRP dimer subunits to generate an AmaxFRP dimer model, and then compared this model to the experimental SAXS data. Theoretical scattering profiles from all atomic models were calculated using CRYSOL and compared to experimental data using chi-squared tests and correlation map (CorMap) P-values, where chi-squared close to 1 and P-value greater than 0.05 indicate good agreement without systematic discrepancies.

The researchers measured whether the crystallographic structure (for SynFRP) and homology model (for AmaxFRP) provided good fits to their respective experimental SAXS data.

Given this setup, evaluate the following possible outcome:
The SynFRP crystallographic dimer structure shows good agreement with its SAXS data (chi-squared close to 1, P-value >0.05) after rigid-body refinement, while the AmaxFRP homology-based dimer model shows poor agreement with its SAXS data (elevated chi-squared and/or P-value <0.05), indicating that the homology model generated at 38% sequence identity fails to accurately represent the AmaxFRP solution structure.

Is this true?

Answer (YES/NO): NO